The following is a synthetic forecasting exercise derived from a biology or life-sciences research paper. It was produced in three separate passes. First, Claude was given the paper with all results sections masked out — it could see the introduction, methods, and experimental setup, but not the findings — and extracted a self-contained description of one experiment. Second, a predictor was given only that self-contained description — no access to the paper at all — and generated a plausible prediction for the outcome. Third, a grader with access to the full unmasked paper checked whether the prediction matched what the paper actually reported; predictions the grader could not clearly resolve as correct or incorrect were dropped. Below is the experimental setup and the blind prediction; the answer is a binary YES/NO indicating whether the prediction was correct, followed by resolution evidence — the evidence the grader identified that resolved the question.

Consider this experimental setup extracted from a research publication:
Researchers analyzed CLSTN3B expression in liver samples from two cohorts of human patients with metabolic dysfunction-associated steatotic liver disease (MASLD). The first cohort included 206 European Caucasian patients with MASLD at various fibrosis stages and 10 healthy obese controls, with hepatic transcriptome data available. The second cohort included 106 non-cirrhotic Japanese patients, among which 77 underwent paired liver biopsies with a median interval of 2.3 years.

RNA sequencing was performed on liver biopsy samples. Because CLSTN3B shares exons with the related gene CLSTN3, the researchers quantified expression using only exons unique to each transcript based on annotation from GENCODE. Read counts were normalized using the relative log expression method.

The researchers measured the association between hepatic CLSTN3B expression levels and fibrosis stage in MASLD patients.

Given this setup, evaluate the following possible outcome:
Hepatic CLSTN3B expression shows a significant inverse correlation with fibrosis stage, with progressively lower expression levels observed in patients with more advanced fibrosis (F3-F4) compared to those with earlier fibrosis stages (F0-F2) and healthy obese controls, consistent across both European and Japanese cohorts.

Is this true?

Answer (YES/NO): NO